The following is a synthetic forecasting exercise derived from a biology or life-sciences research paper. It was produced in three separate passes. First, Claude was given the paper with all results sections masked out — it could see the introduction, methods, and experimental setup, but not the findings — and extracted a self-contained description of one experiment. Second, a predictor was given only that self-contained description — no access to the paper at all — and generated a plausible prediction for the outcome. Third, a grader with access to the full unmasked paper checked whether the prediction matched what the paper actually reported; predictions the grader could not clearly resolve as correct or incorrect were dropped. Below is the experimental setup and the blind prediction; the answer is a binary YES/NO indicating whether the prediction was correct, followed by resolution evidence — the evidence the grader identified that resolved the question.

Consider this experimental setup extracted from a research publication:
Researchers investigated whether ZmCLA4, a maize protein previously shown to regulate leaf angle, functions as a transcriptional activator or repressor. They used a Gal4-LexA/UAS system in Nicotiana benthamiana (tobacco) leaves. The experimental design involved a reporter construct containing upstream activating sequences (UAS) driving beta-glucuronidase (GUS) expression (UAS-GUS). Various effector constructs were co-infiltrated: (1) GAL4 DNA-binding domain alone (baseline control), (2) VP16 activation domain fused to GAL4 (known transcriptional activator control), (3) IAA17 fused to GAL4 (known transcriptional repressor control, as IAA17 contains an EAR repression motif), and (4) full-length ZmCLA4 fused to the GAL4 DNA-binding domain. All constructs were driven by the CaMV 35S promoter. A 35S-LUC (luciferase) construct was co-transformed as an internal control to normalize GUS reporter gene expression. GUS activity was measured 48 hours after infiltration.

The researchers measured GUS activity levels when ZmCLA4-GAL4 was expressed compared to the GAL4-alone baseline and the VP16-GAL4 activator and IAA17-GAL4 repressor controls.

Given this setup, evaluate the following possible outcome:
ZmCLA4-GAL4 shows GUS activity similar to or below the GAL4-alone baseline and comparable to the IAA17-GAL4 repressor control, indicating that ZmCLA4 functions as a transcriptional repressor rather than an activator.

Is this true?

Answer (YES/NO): YES